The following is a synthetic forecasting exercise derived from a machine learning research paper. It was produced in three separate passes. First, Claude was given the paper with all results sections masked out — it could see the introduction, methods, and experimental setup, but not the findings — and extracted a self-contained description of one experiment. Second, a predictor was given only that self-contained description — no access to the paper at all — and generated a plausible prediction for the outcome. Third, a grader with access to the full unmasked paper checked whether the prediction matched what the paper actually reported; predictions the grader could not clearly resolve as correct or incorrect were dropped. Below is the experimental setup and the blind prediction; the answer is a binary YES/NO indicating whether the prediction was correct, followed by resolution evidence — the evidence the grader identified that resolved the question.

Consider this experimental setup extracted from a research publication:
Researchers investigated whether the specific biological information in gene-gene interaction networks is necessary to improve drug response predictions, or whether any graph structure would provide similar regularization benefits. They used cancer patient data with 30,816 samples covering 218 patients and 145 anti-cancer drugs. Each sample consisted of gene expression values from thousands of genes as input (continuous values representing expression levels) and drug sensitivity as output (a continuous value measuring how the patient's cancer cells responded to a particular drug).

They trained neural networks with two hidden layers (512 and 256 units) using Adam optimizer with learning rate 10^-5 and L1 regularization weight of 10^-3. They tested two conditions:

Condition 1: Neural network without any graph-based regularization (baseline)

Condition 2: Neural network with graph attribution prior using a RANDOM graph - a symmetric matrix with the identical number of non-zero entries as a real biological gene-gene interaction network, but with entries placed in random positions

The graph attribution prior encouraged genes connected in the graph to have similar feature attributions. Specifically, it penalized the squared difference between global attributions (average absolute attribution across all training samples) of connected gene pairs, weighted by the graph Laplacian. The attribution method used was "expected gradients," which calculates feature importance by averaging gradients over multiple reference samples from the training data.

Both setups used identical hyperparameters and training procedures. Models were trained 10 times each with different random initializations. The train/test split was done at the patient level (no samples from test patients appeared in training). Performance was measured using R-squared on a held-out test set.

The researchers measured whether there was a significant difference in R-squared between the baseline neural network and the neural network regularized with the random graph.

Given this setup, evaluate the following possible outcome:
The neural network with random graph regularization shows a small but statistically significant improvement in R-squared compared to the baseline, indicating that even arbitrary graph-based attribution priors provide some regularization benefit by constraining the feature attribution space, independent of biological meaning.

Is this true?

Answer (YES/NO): NO